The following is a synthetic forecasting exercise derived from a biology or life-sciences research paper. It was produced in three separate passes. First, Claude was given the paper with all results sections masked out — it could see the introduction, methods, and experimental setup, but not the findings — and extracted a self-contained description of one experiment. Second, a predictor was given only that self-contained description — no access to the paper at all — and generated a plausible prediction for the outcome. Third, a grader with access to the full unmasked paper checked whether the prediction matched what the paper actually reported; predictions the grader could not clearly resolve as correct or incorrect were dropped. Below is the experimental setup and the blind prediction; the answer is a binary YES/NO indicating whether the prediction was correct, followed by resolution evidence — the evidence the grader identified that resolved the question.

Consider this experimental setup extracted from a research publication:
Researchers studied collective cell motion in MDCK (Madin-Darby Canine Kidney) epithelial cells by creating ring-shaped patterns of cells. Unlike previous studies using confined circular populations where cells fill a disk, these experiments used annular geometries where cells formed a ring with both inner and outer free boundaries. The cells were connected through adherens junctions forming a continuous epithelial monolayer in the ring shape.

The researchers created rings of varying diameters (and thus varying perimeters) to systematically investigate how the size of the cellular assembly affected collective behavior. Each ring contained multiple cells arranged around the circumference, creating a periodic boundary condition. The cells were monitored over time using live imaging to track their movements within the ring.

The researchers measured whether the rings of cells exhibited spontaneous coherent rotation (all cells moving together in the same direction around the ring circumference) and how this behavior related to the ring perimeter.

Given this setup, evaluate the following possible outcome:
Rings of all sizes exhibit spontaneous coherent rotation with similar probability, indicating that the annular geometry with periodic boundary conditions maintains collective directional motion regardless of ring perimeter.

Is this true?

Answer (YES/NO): NO